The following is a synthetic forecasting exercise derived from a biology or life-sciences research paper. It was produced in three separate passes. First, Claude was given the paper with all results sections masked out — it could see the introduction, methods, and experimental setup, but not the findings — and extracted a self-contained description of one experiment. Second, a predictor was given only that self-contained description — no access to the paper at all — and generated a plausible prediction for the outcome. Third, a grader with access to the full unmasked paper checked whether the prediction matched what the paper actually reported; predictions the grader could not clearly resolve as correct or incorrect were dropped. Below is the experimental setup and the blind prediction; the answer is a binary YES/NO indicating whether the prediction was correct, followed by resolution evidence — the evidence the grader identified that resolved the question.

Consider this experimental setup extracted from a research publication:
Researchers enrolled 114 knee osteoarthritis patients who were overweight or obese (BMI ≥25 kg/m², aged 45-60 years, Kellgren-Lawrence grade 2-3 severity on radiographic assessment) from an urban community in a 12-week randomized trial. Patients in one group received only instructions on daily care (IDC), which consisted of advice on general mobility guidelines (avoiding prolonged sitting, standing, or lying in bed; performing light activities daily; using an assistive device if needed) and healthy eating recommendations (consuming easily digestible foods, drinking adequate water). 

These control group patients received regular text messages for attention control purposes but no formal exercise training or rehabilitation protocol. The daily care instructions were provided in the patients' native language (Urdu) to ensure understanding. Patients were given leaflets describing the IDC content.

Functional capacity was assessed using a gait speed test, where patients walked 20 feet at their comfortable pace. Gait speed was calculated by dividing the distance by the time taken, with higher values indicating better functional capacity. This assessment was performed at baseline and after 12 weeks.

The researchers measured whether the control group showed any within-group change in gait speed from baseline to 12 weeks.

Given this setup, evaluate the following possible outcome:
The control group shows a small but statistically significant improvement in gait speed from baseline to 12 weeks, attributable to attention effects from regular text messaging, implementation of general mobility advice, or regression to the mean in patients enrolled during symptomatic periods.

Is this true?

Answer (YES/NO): NO